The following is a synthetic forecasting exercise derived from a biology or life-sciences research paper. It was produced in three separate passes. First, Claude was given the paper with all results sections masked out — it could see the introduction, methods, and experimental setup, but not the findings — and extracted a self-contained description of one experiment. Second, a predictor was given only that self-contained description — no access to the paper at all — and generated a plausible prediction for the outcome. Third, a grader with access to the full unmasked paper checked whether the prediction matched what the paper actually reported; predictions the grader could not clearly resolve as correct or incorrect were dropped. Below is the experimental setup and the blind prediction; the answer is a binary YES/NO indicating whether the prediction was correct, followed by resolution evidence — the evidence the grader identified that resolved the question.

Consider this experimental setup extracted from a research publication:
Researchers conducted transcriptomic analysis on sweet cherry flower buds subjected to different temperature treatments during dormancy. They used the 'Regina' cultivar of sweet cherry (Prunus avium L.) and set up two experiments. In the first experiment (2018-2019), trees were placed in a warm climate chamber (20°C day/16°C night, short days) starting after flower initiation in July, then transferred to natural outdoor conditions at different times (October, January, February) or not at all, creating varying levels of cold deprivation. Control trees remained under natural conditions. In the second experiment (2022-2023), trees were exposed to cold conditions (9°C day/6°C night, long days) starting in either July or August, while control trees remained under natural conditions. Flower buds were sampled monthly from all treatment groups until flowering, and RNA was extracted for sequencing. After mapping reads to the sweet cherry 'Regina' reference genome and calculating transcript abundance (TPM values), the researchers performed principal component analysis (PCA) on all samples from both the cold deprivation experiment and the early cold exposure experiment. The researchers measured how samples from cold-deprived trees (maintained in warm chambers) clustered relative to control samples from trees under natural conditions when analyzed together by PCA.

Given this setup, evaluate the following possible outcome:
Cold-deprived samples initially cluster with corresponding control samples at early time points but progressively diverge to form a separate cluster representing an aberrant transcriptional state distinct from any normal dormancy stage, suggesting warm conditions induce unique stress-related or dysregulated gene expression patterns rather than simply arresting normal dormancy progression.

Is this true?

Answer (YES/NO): YES